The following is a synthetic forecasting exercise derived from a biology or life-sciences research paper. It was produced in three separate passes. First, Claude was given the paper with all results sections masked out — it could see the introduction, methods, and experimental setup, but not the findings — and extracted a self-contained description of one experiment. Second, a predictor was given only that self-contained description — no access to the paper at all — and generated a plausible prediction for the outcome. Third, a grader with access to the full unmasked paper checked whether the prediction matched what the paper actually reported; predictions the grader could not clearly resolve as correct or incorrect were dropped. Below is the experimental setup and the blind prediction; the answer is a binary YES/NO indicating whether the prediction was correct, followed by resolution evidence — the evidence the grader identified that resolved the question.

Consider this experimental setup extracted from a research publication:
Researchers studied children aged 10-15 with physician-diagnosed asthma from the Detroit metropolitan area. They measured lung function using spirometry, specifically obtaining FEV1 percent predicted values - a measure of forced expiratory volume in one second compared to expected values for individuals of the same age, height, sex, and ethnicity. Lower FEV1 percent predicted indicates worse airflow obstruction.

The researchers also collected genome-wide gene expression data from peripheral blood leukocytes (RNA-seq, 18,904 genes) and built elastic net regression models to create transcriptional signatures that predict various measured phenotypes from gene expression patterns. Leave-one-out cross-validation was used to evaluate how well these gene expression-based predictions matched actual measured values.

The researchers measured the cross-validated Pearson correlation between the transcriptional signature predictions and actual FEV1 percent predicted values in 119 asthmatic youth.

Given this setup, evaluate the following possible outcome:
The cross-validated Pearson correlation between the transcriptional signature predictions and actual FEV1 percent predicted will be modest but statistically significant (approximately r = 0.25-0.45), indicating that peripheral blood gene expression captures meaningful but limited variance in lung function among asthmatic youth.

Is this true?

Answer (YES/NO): NO